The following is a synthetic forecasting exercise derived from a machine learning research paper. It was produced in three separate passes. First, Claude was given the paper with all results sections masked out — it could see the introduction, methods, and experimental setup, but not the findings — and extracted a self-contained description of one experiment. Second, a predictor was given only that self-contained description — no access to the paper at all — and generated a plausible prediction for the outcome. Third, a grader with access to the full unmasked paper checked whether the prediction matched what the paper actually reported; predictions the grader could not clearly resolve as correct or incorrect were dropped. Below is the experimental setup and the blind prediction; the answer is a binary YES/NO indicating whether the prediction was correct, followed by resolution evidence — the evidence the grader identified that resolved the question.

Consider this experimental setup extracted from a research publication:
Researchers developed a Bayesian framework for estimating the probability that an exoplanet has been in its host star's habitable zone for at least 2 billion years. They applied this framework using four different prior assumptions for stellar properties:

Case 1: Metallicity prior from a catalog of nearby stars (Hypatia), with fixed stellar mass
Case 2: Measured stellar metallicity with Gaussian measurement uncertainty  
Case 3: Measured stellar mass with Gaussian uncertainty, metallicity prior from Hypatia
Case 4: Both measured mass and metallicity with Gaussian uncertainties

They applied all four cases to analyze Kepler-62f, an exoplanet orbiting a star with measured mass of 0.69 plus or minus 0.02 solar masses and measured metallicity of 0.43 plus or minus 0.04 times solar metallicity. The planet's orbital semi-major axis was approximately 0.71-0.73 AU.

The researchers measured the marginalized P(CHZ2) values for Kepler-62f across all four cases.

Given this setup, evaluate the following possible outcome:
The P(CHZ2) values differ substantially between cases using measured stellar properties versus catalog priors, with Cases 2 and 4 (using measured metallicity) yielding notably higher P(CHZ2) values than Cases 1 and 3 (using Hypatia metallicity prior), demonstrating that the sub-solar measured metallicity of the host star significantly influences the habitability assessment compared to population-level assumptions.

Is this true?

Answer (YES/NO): NO